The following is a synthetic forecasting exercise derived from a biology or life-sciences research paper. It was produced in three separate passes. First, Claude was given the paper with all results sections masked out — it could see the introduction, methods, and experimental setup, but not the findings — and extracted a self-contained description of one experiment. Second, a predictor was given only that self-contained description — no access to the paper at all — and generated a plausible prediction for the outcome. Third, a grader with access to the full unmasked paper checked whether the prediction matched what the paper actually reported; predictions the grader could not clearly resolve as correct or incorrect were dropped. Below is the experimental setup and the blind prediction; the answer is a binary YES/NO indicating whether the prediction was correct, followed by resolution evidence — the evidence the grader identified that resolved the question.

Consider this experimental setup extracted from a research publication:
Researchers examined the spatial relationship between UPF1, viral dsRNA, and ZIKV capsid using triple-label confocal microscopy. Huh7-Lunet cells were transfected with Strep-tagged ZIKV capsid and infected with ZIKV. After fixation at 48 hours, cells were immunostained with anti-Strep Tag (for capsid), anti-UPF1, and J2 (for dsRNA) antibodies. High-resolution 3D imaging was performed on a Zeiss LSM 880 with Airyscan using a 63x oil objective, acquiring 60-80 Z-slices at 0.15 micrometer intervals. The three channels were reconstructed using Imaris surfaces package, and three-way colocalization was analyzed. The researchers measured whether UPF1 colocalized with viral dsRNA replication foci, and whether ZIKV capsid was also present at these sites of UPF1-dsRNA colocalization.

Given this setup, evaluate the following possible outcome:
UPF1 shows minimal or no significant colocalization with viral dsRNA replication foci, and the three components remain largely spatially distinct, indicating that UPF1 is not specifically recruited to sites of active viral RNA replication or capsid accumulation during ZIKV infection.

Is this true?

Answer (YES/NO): NO